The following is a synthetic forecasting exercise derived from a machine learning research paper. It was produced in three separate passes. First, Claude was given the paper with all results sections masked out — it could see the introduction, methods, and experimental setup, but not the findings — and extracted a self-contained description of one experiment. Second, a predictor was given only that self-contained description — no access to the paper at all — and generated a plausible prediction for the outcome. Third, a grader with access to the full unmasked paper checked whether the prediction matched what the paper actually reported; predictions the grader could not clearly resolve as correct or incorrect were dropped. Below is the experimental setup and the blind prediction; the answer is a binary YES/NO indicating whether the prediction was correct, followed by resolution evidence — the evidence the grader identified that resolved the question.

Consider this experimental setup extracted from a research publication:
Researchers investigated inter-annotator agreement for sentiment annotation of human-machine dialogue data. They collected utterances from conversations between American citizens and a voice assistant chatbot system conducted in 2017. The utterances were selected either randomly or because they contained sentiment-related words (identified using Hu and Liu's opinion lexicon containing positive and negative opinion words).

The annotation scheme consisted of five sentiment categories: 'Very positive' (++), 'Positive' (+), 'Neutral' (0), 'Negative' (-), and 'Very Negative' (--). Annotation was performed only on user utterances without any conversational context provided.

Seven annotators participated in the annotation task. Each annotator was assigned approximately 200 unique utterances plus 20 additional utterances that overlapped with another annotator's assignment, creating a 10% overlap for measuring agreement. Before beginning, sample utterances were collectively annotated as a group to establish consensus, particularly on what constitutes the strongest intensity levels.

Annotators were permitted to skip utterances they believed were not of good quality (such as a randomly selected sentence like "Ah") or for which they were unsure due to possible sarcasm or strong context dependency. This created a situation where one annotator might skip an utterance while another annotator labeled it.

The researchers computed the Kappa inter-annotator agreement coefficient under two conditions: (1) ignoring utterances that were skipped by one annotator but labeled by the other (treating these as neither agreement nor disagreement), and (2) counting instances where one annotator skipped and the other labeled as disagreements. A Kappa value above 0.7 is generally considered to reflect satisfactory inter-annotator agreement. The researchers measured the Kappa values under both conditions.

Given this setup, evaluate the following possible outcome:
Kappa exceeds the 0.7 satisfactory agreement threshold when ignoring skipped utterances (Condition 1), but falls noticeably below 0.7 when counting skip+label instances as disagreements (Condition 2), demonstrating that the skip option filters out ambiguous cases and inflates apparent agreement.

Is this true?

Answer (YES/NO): NO